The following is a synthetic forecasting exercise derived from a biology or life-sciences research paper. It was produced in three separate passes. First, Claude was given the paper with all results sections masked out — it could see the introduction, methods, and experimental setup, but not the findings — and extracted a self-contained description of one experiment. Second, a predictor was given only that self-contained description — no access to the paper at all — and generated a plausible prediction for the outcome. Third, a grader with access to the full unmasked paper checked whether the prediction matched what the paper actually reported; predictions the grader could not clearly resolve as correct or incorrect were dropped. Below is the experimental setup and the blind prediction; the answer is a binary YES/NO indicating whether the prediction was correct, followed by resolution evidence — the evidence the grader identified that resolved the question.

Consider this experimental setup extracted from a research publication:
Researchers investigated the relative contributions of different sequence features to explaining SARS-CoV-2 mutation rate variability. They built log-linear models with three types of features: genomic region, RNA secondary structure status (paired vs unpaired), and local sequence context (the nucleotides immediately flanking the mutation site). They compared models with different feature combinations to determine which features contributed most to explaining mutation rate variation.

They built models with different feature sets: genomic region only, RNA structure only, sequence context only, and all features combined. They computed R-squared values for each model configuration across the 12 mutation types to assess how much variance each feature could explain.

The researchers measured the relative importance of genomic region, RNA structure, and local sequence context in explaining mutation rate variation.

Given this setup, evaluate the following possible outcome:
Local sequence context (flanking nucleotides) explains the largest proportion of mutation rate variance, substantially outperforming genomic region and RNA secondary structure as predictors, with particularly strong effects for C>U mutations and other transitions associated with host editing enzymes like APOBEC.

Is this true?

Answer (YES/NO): NO